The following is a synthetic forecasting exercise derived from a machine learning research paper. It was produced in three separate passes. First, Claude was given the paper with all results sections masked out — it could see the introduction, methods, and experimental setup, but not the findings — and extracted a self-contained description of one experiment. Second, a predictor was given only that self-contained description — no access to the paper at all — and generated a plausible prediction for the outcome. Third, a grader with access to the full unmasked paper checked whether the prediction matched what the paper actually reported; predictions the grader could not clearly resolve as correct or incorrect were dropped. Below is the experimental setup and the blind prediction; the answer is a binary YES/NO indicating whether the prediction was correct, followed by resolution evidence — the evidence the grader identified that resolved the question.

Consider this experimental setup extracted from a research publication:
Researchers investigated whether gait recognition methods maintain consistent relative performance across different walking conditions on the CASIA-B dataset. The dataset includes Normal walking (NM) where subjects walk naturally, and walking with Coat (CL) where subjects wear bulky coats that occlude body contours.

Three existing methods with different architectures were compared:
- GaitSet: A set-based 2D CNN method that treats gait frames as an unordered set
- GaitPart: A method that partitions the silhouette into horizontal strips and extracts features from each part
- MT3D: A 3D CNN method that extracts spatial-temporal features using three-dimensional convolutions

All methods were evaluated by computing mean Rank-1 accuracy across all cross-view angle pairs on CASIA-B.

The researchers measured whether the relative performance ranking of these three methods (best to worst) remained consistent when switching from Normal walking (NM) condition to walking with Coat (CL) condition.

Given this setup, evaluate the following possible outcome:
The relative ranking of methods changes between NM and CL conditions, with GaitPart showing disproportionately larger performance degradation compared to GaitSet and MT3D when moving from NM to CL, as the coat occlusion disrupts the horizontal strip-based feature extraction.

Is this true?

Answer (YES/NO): NO